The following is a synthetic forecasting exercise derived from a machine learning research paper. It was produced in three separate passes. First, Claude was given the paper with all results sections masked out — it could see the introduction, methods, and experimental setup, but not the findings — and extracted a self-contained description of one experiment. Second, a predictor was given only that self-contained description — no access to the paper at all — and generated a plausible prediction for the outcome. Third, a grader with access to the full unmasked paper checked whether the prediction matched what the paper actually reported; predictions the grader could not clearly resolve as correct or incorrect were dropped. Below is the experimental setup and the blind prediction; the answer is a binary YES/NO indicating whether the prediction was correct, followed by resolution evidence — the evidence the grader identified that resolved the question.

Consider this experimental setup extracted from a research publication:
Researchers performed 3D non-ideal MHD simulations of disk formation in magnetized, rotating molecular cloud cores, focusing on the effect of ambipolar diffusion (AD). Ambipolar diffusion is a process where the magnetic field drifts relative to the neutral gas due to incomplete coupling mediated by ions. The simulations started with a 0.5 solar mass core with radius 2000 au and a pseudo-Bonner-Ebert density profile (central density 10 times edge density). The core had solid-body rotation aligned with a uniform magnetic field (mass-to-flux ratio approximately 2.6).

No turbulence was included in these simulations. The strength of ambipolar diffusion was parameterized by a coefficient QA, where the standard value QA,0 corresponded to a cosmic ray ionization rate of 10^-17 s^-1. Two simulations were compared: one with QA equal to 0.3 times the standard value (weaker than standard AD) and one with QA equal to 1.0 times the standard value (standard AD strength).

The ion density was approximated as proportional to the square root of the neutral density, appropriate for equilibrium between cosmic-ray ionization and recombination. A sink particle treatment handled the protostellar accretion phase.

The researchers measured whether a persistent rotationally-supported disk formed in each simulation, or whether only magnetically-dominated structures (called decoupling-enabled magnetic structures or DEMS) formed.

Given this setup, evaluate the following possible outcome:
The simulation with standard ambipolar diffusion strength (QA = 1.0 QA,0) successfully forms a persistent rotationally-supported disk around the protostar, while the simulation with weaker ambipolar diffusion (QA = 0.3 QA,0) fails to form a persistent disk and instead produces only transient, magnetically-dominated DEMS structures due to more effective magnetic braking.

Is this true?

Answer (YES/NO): YES